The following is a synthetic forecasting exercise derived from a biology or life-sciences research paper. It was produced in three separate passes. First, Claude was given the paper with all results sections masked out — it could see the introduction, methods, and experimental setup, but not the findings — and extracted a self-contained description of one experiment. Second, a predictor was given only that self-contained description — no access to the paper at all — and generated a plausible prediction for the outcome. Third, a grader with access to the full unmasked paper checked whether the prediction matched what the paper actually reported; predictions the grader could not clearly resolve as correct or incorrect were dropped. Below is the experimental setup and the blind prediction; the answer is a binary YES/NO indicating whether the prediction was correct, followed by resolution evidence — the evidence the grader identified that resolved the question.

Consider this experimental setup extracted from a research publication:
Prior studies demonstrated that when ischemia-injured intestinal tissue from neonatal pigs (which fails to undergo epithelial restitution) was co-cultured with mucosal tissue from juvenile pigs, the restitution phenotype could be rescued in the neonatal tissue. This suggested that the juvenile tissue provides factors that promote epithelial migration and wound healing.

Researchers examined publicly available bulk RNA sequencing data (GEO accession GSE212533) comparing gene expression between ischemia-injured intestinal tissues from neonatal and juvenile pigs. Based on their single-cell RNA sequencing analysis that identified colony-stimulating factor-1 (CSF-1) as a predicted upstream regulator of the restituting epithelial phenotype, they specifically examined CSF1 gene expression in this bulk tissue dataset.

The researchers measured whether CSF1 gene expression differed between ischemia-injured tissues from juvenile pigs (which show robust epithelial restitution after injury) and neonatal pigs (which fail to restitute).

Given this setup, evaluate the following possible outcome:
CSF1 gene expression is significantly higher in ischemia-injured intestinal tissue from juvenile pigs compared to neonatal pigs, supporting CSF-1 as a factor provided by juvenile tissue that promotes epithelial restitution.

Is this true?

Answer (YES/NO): YES